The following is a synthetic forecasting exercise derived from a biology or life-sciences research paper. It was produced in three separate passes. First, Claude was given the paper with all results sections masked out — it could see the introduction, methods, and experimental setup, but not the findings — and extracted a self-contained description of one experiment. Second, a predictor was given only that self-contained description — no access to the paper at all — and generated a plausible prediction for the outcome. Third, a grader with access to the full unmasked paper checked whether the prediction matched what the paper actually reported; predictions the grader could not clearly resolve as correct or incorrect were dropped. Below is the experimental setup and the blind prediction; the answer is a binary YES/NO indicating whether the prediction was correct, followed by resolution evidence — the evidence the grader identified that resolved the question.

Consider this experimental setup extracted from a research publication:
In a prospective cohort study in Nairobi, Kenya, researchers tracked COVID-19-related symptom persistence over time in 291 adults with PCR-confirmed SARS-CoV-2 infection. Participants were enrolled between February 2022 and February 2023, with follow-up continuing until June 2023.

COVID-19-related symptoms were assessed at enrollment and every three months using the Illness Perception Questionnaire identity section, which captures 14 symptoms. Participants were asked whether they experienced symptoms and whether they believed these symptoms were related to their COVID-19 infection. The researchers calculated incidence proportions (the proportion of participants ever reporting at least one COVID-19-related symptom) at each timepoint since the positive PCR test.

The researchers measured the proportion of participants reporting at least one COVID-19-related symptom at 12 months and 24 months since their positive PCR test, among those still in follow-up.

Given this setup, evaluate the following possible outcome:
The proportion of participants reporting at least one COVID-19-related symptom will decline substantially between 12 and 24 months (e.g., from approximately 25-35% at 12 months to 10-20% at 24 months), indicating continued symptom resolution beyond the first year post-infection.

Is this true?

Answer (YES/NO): NO